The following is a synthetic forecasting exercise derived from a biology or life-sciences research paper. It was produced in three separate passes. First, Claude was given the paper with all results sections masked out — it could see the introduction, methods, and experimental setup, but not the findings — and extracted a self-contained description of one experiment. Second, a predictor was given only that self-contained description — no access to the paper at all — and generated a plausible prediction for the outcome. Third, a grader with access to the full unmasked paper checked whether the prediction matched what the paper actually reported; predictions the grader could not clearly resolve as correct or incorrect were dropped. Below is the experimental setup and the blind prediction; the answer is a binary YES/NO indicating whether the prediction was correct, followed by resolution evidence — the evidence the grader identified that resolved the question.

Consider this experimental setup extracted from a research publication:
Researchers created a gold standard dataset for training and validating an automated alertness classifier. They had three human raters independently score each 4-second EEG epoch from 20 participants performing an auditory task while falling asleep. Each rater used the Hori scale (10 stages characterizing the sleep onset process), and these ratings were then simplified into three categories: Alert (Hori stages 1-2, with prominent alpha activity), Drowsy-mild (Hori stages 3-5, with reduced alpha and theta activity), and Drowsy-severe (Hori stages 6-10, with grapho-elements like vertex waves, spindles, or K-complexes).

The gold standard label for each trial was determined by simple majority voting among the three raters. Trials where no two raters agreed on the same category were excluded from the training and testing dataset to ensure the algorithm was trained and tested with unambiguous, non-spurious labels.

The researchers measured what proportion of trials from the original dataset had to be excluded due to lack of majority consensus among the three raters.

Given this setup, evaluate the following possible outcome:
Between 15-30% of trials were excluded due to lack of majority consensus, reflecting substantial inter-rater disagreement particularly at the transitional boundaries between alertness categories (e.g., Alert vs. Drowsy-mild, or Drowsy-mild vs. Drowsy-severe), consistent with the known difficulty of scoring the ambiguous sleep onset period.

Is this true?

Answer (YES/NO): NO